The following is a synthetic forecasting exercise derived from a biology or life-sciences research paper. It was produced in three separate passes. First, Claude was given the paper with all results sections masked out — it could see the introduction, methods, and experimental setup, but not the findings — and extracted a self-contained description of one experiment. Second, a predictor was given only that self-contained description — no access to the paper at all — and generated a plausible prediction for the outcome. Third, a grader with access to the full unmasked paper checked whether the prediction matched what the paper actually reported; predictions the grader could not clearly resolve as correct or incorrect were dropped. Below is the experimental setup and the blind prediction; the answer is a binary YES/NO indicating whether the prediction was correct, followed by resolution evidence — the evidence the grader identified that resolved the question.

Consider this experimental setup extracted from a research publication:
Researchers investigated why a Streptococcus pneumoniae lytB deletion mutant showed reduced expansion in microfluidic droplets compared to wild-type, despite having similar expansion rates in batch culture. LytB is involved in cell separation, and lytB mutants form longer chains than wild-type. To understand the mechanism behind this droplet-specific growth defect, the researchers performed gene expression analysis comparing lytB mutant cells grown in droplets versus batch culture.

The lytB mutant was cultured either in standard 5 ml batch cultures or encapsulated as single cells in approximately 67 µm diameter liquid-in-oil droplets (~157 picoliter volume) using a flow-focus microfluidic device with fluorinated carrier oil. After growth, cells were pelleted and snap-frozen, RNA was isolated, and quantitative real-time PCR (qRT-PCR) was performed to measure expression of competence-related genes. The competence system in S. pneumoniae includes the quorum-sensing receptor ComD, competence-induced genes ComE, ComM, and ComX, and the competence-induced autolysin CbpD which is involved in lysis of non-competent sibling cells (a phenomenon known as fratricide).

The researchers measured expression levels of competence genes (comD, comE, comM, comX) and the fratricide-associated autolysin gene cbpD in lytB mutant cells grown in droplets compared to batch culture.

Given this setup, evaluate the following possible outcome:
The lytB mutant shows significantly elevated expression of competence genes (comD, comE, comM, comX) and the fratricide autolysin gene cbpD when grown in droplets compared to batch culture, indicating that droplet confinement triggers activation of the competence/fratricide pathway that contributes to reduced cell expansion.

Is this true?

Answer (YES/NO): YES